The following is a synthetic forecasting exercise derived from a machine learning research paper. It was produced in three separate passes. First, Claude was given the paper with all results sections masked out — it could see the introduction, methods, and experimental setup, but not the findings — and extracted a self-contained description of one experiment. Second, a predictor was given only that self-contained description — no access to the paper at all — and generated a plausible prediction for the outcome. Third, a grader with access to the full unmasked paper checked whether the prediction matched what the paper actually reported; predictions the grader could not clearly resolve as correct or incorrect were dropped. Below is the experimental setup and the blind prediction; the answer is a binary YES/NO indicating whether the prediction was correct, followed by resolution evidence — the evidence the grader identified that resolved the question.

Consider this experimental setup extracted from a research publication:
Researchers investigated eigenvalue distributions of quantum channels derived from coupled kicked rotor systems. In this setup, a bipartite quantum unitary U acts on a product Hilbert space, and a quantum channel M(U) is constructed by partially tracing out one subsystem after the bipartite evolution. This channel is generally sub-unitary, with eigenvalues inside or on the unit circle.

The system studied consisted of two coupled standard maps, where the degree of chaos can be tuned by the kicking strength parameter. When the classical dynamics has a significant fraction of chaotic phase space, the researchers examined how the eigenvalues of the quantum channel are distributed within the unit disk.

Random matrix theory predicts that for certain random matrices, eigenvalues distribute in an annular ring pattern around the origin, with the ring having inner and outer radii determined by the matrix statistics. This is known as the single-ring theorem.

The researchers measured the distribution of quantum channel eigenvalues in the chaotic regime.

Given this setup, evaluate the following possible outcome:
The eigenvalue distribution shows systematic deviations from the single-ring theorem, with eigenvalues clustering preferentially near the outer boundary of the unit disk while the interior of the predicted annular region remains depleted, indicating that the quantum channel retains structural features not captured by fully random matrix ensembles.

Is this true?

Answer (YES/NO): NO